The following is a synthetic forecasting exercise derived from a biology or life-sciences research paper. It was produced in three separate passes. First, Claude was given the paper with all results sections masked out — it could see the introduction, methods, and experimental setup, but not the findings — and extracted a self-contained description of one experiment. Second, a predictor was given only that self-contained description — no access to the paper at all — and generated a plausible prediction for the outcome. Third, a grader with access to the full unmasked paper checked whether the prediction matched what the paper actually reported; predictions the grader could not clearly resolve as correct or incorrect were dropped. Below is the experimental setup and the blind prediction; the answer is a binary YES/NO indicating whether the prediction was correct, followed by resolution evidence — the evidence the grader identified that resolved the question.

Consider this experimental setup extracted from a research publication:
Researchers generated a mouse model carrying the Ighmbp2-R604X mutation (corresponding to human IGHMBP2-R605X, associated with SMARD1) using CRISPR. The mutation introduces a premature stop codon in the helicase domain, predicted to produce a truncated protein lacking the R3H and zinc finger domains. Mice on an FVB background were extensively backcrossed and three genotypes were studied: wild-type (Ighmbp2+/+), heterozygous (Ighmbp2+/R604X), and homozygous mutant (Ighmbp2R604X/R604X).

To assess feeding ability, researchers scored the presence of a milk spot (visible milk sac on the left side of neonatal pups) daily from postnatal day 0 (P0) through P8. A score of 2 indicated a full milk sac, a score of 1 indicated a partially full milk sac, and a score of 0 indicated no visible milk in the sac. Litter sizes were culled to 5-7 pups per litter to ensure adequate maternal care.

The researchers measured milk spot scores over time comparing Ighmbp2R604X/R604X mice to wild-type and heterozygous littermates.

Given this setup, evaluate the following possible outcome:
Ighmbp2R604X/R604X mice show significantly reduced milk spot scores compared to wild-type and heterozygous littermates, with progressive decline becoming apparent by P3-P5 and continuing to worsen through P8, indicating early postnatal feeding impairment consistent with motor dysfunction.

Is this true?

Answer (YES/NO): YES